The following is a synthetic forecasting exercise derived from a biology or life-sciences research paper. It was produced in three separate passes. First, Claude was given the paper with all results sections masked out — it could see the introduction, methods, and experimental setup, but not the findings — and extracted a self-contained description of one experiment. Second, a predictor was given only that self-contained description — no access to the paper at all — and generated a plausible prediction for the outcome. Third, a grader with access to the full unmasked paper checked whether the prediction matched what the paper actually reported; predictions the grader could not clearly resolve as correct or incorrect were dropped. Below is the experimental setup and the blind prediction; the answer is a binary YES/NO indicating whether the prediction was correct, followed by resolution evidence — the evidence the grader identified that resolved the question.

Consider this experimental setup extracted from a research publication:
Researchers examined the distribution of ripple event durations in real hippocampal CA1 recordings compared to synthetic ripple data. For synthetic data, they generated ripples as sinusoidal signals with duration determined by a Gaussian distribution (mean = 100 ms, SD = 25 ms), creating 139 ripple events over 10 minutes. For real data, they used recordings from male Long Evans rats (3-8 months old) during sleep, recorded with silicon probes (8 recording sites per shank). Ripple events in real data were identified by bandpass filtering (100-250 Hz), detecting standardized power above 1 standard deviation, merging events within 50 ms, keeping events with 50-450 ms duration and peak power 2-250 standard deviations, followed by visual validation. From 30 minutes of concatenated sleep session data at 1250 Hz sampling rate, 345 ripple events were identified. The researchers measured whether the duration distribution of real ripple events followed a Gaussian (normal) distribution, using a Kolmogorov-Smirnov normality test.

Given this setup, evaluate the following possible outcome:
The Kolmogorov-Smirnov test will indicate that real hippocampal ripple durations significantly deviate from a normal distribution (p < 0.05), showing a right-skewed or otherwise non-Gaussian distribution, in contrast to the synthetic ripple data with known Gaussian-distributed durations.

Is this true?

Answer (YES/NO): YES